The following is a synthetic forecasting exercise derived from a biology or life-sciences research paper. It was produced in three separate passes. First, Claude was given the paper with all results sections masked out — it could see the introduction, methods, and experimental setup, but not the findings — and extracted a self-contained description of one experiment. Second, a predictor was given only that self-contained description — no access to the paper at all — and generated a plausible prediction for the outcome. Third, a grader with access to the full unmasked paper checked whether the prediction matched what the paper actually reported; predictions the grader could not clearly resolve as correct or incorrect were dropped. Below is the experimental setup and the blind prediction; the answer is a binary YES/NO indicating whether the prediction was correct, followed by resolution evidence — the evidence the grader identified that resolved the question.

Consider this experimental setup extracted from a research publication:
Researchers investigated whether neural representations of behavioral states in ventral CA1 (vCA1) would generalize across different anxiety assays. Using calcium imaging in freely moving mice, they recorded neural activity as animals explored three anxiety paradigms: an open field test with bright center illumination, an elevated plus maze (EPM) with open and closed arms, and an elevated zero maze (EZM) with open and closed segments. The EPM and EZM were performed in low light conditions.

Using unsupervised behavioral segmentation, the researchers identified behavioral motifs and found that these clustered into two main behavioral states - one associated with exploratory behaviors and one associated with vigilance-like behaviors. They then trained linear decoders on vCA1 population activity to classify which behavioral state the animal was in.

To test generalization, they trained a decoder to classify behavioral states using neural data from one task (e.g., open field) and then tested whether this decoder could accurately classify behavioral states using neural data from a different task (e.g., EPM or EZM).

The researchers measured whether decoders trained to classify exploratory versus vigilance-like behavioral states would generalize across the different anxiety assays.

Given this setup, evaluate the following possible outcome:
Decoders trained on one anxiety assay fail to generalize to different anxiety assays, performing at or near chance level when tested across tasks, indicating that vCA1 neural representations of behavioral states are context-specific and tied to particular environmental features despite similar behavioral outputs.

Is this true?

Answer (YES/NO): NO